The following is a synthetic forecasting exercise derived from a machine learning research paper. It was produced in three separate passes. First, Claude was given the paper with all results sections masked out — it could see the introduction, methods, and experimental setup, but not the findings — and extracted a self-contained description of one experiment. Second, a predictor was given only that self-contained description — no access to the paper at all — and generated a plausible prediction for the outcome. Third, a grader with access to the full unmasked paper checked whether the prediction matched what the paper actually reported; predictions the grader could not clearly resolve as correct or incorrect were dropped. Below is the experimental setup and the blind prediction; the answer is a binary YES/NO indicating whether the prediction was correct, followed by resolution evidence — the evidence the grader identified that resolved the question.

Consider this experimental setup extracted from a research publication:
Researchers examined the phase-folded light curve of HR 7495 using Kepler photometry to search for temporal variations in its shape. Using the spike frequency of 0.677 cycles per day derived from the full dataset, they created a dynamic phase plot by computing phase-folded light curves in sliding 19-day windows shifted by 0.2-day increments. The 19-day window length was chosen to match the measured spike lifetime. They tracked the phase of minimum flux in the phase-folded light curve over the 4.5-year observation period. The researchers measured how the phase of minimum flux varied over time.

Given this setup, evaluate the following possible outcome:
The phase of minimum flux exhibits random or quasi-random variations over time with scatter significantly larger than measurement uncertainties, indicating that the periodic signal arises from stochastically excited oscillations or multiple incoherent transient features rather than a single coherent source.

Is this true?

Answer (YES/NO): NO